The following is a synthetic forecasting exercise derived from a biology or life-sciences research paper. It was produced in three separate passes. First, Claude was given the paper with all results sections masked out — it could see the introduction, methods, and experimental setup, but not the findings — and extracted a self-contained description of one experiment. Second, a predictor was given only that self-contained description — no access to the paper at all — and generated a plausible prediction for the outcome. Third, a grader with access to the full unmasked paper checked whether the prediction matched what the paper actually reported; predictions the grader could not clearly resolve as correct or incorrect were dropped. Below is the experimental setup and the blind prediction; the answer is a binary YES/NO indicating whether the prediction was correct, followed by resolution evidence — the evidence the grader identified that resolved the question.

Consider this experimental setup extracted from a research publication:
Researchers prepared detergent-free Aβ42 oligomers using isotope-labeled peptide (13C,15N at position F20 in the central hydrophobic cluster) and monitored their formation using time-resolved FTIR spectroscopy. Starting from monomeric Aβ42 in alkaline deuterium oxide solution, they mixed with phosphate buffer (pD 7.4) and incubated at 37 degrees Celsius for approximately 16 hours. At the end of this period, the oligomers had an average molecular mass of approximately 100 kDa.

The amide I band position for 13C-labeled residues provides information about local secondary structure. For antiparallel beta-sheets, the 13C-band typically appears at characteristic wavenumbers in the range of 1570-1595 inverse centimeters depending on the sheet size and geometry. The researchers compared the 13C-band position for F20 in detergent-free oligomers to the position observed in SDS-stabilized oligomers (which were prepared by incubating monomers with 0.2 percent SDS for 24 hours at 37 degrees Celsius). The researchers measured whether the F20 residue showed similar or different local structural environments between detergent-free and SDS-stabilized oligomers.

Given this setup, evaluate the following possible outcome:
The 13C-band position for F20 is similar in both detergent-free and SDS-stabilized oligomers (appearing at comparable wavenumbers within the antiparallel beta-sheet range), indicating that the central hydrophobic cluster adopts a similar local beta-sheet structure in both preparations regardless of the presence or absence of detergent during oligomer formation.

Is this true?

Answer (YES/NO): NO